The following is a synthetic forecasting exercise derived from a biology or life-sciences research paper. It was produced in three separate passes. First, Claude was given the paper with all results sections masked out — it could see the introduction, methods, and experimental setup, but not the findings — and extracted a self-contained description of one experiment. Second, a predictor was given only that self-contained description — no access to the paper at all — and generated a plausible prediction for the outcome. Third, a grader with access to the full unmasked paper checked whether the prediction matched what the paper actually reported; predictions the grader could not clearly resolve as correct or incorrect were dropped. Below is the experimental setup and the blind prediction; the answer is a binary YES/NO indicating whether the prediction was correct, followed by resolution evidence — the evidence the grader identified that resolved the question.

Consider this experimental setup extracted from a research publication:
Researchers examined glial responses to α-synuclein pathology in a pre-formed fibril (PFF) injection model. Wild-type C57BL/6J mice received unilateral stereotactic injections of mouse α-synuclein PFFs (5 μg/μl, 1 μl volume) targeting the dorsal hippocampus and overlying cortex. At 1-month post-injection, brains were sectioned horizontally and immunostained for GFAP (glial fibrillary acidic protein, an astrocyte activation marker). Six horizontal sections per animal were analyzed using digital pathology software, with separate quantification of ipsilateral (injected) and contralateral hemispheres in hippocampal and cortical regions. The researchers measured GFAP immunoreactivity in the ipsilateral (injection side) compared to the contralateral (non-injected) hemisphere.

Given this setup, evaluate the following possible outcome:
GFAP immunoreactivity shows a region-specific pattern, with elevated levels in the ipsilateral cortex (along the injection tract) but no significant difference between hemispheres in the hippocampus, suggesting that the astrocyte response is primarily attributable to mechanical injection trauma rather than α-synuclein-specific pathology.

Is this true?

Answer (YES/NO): NO